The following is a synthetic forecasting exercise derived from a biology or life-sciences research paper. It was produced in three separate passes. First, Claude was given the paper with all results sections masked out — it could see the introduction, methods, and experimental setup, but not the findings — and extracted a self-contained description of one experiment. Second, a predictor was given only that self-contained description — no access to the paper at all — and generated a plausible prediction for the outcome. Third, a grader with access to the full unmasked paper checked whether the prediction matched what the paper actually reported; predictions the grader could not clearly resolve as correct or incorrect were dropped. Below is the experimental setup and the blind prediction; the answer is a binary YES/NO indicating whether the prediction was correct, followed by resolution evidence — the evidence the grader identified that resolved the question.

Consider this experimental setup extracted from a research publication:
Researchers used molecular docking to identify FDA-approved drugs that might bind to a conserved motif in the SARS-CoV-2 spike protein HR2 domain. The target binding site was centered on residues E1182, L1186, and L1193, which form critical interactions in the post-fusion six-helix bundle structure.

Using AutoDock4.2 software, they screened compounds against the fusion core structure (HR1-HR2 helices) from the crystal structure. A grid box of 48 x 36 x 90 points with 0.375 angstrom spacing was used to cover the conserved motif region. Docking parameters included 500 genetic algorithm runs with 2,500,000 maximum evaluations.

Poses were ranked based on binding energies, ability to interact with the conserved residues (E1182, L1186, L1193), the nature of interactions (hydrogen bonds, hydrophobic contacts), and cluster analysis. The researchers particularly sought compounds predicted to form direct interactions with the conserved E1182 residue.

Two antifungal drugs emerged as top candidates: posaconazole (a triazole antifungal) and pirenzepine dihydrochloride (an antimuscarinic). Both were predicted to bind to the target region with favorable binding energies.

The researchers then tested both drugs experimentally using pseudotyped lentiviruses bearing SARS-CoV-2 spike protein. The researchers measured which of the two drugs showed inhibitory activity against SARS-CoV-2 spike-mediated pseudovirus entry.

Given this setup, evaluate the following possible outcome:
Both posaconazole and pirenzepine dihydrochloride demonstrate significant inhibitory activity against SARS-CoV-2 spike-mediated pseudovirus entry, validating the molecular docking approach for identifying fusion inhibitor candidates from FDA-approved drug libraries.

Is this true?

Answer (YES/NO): NO